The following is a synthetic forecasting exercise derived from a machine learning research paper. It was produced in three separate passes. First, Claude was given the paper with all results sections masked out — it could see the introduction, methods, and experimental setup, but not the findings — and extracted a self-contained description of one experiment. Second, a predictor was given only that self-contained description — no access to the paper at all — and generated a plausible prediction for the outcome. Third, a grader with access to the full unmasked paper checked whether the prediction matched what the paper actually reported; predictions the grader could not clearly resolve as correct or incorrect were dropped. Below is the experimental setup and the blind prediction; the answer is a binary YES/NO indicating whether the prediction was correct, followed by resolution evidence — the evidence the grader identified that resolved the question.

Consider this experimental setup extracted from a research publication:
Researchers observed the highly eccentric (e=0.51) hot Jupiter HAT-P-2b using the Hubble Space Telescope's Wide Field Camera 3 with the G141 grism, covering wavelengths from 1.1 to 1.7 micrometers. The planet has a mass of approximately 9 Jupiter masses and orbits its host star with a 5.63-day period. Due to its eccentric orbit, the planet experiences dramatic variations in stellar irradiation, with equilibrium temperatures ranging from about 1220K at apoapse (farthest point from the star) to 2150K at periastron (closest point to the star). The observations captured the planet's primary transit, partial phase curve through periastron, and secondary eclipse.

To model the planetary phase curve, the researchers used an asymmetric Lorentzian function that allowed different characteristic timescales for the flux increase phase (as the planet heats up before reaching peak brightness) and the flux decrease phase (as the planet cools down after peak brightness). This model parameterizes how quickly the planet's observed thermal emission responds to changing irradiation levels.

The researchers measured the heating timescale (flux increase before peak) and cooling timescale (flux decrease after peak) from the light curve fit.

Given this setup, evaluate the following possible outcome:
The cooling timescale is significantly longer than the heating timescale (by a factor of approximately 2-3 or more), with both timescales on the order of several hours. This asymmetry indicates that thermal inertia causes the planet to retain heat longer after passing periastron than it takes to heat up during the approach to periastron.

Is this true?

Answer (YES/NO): NO